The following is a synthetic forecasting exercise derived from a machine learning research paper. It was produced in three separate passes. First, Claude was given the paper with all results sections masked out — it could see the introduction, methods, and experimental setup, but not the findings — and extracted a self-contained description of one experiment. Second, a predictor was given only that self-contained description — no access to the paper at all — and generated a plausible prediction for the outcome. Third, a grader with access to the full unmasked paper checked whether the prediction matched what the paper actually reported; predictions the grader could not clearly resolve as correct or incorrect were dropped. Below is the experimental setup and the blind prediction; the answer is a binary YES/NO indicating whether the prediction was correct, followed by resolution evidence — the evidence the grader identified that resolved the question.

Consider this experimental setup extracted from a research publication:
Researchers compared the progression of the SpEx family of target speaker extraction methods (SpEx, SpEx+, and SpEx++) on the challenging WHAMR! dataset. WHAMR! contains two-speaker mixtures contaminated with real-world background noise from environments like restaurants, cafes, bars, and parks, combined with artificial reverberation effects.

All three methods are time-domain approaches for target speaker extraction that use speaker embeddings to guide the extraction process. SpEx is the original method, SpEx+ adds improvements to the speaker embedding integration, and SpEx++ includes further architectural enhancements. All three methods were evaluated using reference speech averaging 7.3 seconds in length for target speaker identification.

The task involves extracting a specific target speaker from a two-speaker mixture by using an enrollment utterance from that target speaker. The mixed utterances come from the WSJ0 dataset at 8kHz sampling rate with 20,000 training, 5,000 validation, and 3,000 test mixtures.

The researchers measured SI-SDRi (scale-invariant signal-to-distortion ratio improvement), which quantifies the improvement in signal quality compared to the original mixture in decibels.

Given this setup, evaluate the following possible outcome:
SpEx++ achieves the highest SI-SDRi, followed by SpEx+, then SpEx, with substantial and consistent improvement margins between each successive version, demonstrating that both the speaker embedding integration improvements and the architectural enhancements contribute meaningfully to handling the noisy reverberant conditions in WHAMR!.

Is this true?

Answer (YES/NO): NO